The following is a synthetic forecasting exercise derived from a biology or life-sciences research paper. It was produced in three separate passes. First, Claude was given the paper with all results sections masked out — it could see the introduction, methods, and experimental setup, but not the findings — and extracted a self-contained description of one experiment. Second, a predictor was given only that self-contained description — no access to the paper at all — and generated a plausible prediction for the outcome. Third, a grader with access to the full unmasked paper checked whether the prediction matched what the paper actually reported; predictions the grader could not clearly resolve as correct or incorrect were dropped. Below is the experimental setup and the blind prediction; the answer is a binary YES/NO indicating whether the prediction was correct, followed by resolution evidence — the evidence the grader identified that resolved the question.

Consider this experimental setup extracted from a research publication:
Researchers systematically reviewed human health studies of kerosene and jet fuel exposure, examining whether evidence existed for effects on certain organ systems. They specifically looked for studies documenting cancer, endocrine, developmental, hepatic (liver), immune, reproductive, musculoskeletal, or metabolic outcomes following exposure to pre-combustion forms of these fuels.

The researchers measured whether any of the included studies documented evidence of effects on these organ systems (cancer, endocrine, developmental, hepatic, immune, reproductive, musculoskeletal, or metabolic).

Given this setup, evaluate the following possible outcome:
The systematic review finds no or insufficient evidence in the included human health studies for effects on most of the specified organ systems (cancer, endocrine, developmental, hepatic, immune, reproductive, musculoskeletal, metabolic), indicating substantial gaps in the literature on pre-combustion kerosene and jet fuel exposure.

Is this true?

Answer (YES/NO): YES